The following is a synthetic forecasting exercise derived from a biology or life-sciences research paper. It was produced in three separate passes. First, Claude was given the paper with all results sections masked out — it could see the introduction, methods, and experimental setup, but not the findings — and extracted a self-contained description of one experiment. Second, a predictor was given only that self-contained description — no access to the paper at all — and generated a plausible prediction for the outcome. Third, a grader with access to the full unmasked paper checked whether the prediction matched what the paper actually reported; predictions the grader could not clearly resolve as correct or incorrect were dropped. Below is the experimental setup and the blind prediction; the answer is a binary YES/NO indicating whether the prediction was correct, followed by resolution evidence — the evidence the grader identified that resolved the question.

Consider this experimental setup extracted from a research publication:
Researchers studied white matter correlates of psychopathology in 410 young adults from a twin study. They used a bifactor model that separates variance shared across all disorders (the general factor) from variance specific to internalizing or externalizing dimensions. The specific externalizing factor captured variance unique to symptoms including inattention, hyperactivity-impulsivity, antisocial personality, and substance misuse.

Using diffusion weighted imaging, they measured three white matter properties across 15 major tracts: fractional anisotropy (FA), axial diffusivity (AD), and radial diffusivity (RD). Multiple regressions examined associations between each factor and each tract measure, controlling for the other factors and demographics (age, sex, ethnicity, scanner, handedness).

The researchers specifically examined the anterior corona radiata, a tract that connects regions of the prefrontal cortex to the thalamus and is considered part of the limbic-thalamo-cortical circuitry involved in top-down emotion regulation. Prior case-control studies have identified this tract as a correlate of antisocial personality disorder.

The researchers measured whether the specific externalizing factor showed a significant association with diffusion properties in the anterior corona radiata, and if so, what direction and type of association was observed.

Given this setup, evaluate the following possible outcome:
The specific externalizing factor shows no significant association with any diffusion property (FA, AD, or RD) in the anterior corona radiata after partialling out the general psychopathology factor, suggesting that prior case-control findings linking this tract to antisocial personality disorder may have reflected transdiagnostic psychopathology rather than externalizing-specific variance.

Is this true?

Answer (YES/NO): NO